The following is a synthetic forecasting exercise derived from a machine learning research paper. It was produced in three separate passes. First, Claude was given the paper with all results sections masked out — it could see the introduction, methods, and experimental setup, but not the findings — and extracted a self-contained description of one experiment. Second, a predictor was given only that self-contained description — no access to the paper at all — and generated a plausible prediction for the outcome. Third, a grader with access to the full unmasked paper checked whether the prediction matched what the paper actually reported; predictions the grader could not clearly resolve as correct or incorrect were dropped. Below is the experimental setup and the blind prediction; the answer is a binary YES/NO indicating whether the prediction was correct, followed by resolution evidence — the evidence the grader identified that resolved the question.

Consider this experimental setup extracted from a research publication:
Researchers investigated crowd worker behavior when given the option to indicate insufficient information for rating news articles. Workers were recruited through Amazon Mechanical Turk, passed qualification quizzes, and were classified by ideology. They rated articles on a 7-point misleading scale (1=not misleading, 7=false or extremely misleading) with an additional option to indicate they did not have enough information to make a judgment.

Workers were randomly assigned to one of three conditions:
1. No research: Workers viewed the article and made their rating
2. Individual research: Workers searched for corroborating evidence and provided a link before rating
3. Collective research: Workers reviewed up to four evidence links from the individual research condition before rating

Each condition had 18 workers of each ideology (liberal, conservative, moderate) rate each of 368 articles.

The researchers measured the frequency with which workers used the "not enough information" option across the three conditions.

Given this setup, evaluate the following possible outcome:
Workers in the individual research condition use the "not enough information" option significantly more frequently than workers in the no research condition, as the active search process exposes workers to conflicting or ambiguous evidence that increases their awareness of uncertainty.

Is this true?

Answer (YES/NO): NO